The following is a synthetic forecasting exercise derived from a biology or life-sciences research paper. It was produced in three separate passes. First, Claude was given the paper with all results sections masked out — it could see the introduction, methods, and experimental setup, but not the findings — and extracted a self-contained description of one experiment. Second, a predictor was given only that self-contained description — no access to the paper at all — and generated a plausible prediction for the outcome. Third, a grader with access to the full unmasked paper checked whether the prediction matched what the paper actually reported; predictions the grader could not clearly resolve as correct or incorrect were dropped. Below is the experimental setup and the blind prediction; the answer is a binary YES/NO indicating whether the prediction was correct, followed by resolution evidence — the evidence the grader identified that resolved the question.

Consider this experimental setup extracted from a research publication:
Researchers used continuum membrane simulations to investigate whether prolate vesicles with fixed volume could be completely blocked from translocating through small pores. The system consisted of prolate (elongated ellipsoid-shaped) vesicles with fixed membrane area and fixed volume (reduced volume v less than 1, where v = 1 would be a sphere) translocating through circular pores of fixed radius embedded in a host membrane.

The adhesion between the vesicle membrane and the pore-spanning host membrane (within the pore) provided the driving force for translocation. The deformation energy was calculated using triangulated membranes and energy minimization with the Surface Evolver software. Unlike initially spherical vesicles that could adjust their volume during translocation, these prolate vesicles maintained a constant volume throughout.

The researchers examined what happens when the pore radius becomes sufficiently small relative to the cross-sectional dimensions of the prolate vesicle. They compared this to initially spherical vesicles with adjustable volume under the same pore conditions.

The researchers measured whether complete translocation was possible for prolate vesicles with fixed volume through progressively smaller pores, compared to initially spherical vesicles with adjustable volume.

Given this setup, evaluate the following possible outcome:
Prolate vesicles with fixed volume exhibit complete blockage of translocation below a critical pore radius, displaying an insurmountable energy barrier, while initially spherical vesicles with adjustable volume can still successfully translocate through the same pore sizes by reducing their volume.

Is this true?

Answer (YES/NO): YES